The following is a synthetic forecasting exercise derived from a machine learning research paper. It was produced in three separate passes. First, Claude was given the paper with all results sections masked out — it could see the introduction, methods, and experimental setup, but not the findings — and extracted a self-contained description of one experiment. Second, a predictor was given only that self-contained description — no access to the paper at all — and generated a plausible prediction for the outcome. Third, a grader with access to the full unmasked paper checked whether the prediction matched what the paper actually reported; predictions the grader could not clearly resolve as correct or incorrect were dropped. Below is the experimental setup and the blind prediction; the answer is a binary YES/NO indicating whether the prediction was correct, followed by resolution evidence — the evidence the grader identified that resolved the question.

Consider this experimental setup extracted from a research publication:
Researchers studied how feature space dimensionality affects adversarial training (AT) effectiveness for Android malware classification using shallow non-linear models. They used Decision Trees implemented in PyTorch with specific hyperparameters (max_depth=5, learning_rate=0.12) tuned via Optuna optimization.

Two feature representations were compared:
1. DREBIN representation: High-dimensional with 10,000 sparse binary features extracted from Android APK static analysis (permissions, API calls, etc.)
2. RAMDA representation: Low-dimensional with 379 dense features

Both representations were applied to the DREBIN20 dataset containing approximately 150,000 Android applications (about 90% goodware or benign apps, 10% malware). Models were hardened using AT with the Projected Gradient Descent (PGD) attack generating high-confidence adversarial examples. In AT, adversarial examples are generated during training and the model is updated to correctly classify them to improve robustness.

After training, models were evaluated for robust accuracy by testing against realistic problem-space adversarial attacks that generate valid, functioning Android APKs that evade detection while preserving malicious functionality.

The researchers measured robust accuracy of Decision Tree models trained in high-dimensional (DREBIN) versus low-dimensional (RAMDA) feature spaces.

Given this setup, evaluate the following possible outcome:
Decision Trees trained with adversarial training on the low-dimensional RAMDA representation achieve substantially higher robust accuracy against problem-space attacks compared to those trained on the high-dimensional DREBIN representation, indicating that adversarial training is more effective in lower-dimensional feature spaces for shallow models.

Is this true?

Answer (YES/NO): YES